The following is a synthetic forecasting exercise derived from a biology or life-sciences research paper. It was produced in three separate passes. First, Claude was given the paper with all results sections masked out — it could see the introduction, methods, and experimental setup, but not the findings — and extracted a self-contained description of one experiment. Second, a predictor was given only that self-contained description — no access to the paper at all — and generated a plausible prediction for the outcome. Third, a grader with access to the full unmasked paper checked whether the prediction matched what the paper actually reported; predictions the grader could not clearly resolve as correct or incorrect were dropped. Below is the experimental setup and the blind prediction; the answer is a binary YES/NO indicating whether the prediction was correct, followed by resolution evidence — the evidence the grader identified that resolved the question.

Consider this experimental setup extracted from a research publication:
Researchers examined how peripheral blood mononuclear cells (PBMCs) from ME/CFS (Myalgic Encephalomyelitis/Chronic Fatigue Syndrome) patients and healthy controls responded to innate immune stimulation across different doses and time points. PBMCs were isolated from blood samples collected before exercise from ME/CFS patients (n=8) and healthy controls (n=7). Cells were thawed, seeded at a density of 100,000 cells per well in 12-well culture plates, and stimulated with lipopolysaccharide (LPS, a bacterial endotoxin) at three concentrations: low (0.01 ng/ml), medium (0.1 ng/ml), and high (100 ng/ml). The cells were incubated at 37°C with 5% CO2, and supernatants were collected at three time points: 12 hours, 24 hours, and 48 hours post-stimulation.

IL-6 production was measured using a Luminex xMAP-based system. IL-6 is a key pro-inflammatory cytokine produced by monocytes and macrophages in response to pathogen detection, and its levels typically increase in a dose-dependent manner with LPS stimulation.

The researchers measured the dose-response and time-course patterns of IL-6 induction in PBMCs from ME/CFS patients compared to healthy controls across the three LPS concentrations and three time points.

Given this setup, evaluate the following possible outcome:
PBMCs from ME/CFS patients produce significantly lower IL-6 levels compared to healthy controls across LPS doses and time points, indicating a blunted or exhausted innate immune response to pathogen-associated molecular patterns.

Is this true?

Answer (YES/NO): NO